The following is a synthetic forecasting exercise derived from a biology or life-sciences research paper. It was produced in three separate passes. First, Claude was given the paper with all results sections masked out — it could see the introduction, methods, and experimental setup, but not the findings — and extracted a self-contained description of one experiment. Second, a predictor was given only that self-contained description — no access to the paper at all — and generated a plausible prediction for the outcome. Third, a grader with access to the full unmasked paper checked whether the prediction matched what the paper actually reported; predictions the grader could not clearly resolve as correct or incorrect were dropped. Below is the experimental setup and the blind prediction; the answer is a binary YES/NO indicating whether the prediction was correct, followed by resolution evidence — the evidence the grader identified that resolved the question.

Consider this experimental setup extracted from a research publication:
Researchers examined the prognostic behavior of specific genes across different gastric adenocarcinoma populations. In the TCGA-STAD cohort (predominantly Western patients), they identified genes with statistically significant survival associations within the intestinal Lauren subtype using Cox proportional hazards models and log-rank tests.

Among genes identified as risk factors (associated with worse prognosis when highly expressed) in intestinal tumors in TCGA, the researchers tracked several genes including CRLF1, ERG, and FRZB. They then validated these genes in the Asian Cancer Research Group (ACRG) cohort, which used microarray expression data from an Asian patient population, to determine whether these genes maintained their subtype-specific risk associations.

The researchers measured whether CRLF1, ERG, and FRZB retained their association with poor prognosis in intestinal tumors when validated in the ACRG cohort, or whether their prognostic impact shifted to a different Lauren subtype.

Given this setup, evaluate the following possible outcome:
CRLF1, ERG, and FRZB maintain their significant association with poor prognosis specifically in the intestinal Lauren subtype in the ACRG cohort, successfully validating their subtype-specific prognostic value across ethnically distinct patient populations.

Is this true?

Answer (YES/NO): NO